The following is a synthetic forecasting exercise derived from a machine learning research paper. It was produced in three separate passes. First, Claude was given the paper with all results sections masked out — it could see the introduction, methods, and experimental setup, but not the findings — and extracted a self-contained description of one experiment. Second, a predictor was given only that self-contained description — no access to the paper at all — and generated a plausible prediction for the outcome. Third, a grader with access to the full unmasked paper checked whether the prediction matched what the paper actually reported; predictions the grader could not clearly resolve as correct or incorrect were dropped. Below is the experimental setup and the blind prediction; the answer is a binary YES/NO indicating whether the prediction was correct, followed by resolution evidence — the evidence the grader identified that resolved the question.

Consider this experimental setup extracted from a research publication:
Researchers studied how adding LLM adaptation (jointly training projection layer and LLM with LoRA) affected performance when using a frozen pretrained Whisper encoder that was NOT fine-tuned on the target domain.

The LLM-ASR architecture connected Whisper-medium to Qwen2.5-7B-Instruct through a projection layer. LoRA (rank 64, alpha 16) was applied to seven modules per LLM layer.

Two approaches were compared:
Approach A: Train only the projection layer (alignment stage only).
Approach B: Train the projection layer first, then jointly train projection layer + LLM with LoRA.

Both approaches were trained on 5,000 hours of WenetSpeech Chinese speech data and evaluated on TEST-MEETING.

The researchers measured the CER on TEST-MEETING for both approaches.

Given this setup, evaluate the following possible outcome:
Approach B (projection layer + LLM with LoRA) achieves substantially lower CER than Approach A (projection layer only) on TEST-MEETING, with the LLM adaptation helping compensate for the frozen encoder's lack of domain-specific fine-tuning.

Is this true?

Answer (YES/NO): YES